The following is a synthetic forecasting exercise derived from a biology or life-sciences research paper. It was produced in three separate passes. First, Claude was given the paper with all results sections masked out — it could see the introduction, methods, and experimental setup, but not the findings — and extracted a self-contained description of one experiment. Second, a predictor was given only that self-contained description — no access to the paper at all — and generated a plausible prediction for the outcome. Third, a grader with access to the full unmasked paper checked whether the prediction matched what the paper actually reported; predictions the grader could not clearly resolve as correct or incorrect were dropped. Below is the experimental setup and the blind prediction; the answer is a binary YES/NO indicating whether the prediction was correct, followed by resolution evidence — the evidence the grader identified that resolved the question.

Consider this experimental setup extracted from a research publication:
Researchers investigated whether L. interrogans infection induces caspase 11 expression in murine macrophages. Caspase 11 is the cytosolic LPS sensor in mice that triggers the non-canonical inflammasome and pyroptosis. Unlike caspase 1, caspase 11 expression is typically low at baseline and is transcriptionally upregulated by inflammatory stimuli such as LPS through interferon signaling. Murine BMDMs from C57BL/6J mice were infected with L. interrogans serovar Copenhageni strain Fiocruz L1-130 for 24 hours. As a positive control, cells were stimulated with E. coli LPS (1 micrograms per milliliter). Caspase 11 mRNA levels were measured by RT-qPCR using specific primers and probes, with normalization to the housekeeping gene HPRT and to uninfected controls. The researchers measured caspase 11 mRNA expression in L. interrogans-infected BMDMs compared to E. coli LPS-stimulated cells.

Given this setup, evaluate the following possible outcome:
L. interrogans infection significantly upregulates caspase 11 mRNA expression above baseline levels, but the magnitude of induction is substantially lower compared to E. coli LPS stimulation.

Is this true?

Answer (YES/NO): NO